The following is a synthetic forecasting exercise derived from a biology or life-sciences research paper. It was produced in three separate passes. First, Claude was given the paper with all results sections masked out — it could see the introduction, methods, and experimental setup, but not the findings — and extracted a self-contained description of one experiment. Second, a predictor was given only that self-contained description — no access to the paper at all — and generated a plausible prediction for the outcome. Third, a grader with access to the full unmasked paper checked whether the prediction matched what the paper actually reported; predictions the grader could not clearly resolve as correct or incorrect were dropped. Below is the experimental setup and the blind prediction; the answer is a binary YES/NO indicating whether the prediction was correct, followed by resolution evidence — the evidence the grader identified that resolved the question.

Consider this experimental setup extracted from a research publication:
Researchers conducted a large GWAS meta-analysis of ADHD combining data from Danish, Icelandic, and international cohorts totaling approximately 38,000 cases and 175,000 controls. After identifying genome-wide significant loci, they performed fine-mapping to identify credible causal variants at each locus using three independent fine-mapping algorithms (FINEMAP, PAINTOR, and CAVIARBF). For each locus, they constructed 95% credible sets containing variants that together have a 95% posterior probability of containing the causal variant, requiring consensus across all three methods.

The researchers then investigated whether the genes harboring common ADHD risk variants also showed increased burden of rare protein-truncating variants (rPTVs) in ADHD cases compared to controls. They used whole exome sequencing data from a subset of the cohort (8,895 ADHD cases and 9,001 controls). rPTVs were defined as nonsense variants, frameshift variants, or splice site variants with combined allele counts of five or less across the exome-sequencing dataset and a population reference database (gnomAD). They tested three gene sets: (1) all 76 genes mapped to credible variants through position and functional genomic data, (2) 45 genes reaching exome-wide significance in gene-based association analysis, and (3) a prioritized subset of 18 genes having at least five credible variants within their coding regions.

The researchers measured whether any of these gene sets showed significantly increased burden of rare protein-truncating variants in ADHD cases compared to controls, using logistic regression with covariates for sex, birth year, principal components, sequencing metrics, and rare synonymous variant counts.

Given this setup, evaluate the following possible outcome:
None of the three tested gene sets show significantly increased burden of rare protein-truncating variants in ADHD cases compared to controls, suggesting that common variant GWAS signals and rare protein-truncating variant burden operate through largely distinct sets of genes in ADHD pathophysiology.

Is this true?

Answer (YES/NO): NO